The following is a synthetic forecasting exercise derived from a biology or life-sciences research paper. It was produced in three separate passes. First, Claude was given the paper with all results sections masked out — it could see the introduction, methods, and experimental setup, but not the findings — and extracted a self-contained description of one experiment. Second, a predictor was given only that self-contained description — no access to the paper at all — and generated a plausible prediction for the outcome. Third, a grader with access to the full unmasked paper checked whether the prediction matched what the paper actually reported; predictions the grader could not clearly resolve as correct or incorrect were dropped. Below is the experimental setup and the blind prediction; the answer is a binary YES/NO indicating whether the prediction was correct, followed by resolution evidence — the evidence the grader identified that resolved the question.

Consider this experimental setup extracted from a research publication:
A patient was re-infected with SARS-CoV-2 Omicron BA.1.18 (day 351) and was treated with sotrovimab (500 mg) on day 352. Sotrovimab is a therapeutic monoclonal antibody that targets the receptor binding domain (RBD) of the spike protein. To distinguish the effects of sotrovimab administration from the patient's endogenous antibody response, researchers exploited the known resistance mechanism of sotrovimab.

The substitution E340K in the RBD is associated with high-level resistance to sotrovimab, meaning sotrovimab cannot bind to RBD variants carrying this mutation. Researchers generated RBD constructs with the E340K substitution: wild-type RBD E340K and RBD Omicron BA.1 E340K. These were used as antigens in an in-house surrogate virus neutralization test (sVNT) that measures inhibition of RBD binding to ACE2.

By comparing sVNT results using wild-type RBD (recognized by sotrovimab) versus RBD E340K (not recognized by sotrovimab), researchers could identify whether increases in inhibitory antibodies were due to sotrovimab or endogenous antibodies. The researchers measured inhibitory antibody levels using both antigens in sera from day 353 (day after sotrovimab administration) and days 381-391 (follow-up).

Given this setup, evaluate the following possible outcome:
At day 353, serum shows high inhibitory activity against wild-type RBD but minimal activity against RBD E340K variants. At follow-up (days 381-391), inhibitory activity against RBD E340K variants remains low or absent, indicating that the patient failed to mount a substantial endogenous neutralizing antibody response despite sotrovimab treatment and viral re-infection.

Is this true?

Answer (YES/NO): NO